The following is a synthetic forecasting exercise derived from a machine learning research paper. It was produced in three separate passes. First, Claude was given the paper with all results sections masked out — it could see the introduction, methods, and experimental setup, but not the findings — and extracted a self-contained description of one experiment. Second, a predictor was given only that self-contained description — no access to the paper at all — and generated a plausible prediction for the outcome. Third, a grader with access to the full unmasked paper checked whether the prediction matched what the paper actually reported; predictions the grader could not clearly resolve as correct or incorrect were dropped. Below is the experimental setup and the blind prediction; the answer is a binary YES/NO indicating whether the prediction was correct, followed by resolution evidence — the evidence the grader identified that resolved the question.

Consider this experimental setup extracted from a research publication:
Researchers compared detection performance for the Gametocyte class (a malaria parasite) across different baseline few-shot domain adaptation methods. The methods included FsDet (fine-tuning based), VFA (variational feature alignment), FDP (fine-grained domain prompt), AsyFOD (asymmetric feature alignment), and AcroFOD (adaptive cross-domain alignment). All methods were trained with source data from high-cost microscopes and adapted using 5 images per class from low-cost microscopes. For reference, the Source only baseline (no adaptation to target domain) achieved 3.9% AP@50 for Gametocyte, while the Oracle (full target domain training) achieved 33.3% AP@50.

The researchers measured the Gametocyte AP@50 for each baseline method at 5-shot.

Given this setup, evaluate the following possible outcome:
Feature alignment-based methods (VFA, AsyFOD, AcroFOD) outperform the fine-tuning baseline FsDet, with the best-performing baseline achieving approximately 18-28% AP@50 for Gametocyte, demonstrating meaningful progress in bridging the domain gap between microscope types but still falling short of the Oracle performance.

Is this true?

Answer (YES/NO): NO